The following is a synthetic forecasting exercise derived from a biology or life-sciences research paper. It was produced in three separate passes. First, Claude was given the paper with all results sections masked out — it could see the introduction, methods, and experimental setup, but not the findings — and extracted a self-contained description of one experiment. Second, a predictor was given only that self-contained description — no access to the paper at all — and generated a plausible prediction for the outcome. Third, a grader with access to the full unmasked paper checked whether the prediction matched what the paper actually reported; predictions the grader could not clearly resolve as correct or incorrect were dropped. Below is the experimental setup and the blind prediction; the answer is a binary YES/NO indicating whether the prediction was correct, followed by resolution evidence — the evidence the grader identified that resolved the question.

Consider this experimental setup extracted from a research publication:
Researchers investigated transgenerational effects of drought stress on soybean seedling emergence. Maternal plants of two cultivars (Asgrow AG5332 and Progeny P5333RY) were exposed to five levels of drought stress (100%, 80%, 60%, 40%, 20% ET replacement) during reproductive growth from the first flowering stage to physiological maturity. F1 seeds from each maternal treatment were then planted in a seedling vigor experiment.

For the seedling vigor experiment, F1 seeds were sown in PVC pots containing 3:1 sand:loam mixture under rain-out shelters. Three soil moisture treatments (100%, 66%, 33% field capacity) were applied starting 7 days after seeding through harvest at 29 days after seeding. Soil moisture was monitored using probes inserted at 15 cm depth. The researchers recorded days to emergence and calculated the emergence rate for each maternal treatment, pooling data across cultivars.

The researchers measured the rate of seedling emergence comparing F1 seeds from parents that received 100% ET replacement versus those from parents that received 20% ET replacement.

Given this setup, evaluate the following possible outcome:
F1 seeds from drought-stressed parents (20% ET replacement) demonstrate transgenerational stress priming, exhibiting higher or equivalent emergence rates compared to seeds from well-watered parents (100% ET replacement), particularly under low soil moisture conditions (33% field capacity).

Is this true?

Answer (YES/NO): NO